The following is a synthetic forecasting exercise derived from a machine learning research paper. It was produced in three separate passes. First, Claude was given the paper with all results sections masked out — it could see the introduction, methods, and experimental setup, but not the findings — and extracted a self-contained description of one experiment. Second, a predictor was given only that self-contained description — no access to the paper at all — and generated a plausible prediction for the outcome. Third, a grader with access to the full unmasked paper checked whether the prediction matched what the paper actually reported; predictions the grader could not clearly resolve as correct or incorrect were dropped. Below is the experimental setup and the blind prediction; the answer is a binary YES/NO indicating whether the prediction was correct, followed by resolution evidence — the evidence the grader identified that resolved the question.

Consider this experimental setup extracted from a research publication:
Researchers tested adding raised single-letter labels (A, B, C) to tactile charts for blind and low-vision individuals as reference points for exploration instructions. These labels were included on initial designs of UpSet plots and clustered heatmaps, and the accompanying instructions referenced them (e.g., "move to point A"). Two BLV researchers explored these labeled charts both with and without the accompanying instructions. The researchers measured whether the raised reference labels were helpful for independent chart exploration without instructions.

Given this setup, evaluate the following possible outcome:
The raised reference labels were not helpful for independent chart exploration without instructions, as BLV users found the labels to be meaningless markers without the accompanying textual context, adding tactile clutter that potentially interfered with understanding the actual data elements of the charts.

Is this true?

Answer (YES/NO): NO